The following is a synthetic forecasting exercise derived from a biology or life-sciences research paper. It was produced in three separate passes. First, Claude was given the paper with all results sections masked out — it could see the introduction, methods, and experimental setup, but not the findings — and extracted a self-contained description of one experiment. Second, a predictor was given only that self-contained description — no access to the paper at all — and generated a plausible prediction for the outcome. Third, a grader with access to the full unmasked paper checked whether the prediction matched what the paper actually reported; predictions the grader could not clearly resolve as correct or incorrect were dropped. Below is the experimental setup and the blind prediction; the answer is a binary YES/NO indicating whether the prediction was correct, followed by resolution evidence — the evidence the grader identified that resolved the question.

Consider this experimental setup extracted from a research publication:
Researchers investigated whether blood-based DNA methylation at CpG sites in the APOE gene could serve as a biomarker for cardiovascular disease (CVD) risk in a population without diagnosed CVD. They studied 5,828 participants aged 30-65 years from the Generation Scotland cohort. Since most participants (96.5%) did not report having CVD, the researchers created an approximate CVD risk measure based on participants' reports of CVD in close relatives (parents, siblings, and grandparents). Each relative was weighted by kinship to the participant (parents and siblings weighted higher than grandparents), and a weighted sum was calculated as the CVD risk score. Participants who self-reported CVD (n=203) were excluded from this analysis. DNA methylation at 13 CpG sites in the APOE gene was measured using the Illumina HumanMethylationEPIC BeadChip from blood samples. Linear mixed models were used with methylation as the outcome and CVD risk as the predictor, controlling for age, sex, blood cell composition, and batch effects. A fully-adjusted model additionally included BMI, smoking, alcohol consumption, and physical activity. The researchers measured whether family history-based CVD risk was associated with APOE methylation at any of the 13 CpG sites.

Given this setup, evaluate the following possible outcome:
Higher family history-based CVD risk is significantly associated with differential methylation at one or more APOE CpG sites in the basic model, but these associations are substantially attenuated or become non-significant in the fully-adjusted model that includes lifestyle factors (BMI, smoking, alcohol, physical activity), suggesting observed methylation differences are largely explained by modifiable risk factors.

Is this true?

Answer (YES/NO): NO